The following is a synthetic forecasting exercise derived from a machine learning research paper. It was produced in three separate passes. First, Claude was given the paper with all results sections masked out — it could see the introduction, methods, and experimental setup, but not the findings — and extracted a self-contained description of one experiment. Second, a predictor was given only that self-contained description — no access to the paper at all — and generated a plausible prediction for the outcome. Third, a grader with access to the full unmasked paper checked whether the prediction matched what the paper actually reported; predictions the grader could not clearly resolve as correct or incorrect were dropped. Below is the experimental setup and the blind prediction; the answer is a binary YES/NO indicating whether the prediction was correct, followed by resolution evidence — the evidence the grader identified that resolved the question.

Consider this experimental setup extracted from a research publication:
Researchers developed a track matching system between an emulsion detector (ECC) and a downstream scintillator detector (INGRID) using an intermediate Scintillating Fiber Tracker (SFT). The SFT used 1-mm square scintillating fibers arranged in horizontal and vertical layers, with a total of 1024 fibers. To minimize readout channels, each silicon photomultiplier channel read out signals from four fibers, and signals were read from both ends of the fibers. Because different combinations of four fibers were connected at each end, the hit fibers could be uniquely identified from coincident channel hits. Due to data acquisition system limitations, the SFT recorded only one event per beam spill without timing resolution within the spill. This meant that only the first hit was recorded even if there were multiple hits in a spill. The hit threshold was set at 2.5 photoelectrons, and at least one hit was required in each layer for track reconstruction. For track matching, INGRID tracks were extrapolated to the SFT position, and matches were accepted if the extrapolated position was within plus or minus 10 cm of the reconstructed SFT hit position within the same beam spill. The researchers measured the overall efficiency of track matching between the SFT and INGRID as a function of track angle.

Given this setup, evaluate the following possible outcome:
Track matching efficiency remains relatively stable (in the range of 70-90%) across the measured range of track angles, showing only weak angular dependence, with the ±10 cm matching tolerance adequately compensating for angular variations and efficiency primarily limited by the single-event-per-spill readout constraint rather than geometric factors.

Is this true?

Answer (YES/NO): NO